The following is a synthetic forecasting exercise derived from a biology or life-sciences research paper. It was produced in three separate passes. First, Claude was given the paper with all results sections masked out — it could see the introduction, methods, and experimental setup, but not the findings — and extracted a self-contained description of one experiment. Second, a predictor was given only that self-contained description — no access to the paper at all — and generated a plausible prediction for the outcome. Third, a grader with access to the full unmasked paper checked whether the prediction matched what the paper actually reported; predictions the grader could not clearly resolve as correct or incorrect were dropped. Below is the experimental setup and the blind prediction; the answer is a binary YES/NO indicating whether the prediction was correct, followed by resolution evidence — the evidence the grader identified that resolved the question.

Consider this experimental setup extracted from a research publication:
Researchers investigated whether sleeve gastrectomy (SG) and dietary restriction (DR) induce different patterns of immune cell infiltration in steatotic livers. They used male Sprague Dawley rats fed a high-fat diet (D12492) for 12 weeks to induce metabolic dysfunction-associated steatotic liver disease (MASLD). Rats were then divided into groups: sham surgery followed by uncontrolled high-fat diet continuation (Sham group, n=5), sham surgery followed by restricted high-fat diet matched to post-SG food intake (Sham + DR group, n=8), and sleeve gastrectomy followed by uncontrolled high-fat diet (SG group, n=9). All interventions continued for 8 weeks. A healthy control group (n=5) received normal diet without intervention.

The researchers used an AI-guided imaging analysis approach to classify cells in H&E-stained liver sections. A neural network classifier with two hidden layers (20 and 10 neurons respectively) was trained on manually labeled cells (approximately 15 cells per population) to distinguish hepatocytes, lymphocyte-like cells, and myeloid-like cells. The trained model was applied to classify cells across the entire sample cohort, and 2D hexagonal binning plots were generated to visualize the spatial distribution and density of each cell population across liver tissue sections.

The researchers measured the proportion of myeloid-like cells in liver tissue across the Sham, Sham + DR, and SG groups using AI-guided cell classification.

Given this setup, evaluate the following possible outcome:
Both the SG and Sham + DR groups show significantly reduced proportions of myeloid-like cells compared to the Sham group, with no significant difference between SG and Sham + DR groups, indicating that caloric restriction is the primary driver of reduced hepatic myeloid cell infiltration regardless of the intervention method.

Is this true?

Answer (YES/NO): NO